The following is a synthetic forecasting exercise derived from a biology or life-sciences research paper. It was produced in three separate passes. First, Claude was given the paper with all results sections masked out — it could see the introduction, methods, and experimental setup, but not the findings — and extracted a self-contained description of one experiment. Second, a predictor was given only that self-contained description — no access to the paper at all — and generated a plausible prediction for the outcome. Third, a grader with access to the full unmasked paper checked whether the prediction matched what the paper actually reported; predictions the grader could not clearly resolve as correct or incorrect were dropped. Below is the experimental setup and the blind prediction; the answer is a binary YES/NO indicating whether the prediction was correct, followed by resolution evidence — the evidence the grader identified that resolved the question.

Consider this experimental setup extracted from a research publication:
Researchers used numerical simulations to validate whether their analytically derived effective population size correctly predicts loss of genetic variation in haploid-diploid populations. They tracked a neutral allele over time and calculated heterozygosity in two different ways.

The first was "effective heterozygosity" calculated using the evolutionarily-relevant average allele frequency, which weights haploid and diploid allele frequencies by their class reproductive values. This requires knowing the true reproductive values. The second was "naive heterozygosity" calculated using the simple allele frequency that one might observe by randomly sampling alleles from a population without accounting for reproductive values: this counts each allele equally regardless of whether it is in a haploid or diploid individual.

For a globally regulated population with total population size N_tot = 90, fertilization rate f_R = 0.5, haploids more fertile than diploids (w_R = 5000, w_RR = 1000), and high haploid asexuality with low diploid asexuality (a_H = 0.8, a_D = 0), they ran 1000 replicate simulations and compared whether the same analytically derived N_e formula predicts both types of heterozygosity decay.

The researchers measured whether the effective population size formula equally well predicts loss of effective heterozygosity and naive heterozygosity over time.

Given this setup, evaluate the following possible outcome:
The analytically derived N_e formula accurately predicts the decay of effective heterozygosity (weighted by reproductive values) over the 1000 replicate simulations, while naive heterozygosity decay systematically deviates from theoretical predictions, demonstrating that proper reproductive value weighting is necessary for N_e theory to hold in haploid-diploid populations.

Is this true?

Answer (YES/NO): NO